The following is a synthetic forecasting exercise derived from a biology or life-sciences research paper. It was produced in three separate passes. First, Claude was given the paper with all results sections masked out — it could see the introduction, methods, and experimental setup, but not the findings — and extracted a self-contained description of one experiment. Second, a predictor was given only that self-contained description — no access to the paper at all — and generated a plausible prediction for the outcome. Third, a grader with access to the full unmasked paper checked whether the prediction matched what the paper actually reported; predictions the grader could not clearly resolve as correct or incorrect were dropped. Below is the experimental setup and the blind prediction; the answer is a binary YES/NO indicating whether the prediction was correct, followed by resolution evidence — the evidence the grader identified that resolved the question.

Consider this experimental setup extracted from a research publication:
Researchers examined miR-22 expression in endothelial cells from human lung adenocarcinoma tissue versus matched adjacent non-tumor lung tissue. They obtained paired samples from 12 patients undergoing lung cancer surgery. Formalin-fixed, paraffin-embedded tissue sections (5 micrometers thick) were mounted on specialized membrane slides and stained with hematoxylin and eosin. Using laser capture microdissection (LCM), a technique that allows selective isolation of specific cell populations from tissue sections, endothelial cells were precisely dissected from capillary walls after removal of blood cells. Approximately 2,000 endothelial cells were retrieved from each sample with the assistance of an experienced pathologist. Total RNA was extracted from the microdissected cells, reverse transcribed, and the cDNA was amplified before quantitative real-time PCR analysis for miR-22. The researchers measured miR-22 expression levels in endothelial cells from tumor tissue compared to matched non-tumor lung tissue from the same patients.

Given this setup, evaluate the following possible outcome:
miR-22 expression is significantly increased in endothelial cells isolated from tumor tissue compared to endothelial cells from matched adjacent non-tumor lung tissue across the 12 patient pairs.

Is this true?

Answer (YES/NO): NO